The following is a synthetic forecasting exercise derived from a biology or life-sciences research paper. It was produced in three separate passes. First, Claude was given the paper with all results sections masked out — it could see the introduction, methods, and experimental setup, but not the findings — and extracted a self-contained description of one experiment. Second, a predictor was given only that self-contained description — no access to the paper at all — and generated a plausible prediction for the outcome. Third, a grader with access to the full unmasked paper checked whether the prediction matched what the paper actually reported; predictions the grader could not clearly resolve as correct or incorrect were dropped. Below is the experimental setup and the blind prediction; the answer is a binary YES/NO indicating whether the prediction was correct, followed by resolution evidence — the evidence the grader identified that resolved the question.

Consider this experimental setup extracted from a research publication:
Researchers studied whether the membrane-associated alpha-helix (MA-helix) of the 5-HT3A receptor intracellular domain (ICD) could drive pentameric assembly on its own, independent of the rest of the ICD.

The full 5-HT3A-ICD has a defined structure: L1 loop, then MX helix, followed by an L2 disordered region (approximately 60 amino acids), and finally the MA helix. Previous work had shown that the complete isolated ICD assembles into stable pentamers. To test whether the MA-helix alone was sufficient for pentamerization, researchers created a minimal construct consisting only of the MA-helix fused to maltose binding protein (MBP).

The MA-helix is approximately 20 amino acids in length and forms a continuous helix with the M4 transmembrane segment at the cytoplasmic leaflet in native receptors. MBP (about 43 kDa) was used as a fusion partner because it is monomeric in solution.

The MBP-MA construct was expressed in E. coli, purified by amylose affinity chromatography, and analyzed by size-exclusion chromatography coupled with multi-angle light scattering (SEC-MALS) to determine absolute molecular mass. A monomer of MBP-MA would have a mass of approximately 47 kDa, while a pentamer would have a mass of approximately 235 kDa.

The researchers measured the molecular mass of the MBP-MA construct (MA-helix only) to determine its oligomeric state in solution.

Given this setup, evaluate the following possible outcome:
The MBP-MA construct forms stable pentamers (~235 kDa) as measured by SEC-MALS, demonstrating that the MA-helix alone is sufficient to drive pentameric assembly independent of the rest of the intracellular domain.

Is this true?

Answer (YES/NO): NO